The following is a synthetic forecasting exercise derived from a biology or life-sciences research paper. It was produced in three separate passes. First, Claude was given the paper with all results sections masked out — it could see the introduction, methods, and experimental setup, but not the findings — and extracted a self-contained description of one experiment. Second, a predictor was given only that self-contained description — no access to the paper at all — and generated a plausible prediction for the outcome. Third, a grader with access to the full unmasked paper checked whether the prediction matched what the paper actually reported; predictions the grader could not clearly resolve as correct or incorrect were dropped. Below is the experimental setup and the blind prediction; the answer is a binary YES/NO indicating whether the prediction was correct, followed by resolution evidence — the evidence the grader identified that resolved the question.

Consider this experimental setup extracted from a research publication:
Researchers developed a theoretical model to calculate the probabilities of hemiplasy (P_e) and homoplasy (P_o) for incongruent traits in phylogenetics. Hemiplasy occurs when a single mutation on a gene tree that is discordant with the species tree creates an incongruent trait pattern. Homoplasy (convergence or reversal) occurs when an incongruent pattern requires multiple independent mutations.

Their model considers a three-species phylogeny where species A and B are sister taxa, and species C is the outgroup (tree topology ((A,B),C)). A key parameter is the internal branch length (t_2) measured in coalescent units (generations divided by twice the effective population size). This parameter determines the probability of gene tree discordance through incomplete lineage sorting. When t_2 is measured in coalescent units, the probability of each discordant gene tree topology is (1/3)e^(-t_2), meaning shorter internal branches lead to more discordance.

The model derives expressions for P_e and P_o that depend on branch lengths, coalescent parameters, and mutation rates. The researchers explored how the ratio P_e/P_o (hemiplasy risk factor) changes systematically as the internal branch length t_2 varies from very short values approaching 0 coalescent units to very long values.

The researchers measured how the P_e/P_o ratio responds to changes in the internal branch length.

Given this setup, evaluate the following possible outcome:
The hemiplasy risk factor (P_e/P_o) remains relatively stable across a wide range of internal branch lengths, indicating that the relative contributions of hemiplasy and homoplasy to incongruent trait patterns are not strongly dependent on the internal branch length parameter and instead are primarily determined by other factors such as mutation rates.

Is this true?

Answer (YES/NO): NO